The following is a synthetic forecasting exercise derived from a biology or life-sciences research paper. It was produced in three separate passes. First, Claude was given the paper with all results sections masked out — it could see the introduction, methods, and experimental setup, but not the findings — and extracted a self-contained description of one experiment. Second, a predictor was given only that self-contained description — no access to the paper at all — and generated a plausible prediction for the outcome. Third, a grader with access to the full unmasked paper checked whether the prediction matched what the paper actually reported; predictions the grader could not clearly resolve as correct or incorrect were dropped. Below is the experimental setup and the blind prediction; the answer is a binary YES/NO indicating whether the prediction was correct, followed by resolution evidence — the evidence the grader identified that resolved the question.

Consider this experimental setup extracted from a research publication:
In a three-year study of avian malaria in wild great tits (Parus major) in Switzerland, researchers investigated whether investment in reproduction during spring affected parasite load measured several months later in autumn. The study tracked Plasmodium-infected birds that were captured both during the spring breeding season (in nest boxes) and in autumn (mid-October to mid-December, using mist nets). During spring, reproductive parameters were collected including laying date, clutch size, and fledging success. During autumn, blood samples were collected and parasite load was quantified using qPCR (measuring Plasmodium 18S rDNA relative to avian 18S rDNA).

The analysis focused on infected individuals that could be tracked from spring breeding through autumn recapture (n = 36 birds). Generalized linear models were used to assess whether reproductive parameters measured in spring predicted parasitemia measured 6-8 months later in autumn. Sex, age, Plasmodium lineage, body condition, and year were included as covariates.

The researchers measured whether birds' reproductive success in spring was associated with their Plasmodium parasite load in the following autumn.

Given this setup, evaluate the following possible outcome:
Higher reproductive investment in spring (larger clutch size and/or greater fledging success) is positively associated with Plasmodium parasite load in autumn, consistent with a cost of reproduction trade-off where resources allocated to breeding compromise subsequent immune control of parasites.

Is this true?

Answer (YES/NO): YES